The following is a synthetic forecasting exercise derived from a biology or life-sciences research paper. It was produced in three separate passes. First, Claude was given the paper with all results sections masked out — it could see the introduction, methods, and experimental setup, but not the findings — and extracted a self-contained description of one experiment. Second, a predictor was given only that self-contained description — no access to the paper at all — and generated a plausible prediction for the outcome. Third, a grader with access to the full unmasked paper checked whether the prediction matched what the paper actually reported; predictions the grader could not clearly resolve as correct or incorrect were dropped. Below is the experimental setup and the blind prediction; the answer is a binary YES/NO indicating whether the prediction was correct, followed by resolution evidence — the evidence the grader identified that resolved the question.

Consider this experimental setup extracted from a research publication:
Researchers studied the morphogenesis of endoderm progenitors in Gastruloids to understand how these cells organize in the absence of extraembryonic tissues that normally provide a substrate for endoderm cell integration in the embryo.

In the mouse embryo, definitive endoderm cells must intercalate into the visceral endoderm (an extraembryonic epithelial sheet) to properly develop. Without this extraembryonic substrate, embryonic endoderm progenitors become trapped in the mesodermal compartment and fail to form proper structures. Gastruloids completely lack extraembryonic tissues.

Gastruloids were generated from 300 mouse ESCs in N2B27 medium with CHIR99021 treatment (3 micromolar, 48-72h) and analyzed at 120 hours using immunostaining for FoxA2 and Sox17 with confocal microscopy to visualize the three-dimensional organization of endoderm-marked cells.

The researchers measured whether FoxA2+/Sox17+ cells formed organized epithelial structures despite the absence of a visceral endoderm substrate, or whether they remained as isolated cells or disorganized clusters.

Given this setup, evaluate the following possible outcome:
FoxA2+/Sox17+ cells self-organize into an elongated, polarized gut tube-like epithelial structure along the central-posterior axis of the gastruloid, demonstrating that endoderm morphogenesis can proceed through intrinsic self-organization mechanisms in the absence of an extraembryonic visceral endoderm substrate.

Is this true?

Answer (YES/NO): NO